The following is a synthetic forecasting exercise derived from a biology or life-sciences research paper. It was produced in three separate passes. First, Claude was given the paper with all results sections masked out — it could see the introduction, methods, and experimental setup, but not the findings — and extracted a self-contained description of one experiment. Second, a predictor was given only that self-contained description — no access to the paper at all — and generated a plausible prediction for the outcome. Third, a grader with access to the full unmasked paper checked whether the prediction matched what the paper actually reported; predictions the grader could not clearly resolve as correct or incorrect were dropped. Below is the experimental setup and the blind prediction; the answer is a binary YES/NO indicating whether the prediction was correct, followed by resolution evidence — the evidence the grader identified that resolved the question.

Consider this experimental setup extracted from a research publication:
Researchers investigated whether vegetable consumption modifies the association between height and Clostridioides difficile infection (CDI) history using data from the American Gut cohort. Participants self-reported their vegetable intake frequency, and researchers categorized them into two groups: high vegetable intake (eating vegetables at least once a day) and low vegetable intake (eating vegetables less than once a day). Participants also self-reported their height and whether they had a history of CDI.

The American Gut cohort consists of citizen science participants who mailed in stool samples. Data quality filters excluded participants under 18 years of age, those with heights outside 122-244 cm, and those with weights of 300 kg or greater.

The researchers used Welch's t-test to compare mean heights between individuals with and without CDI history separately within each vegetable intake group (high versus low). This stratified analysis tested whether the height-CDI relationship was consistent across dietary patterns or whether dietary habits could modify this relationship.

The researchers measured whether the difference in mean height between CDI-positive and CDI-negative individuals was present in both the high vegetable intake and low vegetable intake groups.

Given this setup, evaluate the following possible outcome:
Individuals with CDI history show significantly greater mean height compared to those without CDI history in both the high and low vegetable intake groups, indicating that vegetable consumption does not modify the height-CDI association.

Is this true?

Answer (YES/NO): NO